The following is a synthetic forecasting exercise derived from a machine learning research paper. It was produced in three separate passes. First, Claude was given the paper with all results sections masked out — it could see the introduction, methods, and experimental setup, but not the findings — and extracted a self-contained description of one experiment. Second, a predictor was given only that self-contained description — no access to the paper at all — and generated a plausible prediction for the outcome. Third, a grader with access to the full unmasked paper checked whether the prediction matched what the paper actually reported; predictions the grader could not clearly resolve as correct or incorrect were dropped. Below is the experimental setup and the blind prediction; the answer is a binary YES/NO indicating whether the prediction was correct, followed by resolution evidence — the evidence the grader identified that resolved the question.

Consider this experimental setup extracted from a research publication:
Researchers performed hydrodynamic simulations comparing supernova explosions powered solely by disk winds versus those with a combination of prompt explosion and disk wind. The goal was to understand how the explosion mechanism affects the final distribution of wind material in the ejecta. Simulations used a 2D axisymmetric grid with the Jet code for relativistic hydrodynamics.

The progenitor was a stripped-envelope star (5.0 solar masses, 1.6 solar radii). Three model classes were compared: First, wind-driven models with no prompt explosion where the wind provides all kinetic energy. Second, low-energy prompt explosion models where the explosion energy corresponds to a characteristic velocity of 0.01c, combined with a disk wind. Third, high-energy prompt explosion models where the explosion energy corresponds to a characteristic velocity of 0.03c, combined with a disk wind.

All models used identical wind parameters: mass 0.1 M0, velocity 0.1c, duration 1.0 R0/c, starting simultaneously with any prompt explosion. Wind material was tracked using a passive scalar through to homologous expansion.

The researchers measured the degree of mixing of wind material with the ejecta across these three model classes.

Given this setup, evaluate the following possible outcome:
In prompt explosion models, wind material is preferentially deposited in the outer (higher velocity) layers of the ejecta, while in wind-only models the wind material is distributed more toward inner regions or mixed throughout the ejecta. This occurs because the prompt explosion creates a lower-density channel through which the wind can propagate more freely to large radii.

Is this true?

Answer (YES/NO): NO